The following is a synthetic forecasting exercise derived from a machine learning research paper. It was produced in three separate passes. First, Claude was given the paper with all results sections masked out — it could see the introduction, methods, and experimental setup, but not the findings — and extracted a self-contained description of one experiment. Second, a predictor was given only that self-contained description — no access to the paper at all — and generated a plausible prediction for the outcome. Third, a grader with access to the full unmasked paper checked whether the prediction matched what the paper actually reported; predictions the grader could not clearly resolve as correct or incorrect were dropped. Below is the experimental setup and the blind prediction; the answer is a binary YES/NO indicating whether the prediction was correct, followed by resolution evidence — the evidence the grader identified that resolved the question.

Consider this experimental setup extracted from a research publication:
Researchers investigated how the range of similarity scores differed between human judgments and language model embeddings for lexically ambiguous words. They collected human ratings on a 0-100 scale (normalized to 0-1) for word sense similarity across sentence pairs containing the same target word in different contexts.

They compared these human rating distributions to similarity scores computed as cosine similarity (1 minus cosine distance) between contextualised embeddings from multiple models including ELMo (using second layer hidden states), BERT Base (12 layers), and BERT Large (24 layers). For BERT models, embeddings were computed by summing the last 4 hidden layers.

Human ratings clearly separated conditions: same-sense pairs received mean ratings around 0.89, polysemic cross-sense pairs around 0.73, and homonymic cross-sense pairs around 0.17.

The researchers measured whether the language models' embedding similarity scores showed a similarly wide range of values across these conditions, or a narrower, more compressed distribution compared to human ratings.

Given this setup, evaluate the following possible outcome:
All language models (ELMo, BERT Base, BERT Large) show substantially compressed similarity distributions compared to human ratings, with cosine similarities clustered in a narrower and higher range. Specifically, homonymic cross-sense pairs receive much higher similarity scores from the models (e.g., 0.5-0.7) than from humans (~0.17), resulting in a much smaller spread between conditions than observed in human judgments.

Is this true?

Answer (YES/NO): YES